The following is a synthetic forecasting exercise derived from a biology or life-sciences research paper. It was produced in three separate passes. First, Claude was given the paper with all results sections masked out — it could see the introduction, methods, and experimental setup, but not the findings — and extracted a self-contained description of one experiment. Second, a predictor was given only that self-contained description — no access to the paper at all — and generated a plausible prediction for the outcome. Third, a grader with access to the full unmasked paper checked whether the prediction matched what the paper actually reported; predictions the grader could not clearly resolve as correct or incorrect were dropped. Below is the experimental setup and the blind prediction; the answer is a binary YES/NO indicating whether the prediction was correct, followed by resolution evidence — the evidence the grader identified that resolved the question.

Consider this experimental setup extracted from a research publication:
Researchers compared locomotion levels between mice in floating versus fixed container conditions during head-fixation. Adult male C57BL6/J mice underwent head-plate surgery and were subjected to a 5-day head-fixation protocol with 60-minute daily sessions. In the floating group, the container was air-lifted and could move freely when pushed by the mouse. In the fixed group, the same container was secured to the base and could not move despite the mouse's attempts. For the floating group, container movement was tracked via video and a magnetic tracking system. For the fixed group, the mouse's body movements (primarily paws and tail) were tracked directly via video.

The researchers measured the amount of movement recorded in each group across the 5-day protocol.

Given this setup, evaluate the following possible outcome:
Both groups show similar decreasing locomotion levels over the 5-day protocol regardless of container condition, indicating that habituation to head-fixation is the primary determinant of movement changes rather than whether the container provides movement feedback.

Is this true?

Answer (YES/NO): NO